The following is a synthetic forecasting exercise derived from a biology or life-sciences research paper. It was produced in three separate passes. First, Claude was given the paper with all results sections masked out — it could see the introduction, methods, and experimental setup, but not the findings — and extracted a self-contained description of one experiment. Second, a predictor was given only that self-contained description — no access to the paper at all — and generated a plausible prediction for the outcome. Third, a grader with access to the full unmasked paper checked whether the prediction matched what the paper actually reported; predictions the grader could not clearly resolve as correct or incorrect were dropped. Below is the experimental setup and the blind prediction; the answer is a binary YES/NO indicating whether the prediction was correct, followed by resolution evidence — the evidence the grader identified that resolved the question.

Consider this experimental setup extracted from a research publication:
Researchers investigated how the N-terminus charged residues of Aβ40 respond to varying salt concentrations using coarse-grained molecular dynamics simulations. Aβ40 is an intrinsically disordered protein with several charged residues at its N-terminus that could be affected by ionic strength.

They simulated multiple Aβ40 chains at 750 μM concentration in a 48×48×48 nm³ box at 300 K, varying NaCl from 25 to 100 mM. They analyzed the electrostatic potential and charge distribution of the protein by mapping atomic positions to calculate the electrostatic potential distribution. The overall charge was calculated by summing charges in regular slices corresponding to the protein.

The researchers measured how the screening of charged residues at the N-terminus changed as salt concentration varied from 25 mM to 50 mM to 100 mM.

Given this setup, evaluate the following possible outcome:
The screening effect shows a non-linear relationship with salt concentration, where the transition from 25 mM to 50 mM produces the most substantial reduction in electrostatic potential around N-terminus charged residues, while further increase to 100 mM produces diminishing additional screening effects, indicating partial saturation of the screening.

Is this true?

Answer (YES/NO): NO